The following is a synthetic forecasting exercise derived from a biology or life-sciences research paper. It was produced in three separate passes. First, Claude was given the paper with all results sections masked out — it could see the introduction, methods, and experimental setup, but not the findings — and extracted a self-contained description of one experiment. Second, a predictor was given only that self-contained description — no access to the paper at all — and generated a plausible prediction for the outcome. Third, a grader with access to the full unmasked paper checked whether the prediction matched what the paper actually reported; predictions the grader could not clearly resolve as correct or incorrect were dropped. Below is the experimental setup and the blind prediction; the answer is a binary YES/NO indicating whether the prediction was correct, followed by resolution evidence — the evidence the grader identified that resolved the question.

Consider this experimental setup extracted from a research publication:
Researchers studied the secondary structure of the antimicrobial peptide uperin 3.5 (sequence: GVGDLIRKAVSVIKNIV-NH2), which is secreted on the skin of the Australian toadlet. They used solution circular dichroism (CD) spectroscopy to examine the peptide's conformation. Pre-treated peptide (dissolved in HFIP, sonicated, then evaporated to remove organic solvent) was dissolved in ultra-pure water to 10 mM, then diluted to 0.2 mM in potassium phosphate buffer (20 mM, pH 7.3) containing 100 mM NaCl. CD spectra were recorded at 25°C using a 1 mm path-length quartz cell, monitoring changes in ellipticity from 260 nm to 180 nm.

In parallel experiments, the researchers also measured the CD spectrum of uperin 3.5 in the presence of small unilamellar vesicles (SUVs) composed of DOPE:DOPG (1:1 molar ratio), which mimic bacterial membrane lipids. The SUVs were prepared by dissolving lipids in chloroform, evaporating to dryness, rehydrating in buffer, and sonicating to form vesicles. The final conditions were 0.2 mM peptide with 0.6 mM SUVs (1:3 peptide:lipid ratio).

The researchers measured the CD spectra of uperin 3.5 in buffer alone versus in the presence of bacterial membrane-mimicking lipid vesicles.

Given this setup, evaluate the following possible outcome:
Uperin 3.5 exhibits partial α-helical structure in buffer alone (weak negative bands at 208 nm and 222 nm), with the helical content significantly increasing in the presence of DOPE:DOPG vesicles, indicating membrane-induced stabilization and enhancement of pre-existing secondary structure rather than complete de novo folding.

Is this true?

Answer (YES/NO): NO